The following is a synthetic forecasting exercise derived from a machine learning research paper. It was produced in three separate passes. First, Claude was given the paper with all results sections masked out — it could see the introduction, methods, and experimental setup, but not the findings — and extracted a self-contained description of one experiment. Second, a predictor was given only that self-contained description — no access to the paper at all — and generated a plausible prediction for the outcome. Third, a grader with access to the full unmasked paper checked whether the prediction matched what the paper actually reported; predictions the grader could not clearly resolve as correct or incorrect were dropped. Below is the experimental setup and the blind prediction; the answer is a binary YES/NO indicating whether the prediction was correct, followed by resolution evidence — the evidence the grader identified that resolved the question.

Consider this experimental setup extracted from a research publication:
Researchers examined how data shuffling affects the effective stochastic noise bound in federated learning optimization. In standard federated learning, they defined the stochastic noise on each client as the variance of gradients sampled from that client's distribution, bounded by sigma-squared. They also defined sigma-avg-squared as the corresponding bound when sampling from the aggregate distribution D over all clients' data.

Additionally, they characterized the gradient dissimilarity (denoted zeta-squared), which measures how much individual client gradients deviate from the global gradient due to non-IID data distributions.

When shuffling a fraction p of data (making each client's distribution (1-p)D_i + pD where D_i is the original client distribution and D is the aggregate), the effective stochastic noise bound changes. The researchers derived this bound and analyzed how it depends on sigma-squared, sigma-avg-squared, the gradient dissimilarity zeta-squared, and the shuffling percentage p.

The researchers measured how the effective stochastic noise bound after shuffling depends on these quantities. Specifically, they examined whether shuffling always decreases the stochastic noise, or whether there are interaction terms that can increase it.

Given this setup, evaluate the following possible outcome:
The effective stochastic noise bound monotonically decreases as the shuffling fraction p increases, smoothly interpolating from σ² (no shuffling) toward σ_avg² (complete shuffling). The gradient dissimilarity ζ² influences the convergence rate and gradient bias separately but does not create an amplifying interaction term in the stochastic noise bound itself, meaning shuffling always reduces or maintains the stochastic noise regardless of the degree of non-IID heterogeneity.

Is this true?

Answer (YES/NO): NO